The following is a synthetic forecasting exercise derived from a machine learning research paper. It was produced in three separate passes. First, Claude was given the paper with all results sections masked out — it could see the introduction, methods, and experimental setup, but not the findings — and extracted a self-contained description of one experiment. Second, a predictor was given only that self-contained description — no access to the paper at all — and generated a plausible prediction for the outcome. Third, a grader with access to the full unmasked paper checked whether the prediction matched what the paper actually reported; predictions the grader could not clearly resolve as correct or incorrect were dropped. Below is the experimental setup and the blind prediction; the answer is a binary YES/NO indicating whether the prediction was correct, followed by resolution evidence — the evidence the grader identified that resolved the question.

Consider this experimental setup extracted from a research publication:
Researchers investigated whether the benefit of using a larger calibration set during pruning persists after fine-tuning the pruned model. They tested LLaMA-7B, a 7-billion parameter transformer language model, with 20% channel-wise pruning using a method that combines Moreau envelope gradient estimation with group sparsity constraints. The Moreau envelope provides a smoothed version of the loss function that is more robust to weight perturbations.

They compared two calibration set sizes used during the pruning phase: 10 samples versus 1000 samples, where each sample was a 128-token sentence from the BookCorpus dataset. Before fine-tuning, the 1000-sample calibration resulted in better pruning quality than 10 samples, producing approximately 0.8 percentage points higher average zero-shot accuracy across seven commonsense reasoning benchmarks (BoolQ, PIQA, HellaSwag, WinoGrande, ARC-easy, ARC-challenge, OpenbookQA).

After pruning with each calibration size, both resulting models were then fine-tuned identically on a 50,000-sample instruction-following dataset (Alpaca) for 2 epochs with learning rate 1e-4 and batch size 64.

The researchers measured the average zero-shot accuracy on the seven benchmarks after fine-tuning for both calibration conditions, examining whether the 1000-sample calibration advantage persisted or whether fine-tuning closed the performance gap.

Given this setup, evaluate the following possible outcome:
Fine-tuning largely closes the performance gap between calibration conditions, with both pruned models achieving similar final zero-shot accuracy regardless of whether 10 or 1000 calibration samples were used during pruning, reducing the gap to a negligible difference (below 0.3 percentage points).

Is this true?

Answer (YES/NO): YES